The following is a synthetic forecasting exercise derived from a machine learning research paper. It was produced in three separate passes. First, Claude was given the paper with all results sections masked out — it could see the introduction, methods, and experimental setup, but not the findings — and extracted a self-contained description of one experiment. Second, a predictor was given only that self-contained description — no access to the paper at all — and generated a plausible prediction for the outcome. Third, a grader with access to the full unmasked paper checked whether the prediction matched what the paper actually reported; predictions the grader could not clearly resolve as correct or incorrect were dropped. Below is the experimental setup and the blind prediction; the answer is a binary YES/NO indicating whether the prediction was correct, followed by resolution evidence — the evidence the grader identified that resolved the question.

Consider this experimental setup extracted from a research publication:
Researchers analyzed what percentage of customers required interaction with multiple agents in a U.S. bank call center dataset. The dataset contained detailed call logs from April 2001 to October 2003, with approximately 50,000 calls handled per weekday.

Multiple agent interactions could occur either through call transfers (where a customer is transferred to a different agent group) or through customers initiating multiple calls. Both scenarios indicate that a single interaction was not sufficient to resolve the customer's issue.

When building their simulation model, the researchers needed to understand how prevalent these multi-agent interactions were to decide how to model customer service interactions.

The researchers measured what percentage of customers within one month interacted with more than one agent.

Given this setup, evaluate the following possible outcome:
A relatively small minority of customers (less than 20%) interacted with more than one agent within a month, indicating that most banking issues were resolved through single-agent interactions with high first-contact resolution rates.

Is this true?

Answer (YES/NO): YES